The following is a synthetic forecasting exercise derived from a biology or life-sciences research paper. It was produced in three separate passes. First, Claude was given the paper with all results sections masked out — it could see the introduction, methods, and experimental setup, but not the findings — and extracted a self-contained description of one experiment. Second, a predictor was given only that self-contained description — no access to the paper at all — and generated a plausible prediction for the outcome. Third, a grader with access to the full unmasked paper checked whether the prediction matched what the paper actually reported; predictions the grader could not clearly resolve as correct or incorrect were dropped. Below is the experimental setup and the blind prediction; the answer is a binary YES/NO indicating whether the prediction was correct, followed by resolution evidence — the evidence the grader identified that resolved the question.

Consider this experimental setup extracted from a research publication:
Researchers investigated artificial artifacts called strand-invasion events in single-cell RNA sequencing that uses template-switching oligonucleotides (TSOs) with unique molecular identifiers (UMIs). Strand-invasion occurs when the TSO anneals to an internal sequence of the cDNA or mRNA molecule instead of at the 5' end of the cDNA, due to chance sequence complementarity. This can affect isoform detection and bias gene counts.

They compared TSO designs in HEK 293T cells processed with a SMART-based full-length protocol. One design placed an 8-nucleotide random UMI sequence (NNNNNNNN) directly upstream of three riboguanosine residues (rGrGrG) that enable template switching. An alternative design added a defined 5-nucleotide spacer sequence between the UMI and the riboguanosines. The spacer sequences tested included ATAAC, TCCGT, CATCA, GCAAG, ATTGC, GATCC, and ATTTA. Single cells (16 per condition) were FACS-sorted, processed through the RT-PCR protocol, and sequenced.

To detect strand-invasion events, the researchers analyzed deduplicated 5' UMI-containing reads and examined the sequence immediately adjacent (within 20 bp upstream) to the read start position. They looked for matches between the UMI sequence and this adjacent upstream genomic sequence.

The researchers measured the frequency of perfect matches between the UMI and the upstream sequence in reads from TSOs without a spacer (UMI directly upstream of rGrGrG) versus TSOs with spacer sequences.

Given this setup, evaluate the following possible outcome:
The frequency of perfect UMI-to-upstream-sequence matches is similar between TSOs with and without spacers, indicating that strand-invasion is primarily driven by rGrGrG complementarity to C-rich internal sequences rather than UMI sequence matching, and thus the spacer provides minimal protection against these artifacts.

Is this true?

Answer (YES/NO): NO